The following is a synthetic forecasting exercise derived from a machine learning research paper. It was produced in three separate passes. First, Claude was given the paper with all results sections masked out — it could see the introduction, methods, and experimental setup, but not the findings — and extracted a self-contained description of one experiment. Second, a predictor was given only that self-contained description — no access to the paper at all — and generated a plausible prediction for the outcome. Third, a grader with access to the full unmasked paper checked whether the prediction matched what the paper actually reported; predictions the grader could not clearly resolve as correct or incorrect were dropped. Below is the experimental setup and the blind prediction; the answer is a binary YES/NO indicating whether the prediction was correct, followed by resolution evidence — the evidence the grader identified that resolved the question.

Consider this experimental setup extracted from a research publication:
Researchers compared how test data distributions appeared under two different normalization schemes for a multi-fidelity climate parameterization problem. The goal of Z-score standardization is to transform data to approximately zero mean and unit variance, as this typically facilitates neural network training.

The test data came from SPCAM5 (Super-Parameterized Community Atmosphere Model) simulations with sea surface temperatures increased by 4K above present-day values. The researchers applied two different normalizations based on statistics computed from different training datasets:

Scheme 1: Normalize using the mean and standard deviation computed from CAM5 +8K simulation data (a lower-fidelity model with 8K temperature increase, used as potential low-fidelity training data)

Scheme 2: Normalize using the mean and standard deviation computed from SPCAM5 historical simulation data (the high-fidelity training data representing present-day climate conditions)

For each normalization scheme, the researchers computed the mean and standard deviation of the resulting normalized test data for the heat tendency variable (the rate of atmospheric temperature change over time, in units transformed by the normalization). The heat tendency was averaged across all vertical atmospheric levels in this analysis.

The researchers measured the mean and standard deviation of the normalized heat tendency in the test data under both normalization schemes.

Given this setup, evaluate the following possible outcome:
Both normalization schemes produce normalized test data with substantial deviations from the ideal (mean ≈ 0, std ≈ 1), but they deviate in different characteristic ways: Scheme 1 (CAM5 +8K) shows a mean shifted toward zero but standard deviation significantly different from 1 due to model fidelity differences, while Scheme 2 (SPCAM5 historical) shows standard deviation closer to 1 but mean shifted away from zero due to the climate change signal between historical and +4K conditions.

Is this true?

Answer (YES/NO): NO